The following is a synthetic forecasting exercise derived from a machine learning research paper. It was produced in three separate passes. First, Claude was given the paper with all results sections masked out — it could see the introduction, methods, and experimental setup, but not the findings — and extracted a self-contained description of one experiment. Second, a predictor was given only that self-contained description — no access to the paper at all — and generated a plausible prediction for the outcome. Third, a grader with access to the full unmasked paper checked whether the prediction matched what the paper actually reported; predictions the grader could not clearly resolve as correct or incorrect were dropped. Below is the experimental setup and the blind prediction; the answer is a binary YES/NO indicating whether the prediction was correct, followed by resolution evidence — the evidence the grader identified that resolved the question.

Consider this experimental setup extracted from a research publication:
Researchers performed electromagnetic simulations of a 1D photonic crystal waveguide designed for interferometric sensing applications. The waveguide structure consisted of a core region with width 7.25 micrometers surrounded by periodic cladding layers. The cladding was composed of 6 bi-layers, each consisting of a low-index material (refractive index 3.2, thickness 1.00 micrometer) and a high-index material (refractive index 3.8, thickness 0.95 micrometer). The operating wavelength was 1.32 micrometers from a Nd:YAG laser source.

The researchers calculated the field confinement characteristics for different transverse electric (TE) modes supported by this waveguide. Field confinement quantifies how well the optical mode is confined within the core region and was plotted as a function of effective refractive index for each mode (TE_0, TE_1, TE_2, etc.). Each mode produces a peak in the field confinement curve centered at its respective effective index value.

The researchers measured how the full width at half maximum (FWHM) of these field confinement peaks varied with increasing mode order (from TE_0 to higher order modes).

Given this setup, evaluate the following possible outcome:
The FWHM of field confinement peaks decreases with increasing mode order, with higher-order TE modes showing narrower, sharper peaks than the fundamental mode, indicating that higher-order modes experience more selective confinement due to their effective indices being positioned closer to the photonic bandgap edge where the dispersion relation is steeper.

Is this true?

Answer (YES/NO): NO